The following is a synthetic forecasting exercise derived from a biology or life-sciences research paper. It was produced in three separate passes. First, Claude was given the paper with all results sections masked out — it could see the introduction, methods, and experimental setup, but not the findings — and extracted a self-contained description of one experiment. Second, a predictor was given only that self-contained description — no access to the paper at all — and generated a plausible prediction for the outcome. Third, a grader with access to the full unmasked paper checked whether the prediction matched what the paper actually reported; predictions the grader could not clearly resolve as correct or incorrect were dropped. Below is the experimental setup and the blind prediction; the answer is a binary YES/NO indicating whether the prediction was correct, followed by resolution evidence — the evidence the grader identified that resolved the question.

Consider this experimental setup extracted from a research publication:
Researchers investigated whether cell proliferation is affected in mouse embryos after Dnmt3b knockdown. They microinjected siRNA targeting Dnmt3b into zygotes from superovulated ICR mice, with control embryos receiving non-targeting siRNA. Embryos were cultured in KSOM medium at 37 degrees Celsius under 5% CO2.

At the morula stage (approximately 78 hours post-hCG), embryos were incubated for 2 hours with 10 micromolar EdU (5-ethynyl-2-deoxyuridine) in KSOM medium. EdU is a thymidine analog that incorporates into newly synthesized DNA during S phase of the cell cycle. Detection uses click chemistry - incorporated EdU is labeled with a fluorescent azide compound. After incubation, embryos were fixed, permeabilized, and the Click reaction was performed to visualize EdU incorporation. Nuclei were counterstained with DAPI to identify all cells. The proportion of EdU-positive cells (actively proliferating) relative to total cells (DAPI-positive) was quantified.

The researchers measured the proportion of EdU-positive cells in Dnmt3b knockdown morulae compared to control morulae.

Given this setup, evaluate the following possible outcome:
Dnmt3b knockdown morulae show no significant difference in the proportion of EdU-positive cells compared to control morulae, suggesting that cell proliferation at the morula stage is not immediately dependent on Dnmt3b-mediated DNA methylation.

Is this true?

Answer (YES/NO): NO